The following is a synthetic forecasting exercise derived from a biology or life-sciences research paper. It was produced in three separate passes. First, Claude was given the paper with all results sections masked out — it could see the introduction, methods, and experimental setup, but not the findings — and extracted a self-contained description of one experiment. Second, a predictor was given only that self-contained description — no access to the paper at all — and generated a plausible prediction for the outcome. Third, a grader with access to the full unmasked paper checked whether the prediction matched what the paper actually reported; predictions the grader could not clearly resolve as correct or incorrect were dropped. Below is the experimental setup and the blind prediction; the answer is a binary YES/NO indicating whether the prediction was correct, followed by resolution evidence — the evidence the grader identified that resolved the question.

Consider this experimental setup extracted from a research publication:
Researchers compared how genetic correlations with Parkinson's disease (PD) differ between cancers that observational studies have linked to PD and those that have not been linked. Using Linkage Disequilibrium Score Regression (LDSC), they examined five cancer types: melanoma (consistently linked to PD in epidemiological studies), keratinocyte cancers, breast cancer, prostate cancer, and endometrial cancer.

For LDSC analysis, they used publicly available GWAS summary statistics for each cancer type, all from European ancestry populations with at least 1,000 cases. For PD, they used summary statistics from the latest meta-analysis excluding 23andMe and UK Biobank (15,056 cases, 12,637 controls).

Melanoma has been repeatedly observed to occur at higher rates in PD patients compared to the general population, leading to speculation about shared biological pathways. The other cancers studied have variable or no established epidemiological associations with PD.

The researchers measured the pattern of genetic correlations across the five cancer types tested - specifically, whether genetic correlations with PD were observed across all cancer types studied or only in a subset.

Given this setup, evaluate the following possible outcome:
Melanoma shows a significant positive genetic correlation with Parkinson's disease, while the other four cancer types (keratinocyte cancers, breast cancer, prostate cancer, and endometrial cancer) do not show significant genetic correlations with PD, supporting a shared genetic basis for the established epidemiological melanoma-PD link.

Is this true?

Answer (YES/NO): NO